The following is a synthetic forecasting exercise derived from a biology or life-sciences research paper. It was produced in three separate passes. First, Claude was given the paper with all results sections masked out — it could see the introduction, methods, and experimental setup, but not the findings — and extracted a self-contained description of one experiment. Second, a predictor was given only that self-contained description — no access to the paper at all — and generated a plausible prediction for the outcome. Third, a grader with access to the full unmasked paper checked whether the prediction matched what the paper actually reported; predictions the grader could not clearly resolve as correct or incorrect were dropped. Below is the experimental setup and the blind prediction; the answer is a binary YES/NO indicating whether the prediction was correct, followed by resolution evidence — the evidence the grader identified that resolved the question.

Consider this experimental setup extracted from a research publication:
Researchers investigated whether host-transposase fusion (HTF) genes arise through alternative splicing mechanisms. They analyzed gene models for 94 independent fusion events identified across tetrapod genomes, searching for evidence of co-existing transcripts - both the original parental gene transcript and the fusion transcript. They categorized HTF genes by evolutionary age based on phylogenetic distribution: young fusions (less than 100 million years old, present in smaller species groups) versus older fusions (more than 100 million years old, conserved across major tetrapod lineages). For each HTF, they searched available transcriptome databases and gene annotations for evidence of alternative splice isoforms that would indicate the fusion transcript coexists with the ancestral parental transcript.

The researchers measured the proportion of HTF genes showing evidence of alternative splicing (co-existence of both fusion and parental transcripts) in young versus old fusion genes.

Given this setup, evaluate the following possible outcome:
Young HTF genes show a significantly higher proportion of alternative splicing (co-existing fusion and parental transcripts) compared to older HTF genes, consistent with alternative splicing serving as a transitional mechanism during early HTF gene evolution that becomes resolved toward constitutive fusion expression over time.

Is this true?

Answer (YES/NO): YES